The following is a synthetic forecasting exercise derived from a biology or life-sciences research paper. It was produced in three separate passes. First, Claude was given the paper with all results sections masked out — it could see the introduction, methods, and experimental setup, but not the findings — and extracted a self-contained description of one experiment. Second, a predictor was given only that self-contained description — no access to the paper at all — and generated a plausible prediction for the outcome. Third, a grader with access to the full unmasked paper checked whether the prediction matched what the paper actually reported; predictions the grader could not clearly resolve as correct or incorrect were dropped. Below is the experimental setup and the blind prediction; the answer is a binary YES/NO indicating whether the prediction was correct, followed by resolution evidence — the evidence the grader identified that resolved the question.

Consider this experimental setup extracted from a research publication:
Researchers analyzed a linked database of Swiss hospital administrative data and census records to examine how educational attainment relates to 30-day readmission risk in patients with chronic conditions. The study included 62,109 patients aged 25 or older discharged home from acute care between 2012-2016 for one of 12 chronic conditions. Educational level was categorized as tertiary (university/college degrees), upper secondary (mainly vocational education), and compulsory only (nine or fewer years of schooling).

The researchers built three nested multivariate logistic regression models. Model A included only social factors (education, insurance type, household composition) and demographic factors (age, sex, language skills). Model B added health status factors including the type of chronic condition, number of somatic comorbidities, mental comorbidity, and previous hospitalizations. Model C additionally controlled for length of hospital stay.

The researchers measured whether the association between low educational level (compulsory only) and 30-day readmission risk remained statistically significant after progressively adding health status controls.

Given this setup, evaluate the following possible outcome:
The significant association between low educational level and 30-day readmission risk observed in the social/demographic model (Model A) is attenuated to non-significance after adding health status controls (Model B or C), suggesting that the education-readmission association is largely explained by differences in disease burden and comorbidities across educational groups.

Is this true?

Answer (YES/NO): NO